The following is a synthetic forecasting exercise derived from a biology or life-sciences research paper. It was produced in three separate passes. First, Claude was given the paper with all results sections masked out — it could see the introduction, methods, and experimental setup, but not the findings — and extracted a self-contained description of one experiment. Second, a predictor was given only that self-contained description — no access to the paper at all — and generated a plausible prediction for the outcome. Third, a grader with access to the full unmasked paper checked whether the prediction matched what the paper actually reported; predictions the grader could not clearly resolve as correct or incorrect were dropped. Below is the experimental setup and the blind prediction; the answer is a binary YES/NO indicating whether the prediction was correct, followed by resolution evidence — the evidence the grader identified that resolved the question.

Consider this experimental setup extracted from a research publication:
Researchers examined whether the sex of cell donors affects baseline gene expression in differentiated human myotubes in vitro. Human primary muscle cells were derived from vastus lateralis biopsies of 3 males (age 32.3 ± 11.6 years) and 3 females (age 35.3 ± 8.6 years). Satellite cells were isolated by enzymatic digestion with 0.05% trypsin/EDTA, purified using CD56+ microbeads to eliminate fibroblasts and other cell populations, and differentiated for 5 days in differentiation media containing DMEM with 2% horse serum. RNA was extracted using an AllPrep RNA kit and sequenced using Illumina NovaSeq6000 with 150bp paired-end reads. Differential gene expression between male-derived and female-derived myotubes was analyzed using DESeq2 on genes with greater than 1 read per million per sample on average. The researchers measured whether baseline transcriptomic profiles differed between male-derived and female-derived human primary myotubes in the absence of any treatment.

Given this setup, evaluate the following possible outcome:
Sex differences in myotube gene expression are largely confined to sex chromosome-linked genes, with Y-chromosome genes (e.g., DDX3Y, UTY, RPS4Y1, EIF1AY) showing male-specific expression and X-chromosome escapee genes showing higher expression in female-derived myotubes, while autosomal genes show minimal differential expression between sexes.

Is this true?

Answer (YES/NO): NO